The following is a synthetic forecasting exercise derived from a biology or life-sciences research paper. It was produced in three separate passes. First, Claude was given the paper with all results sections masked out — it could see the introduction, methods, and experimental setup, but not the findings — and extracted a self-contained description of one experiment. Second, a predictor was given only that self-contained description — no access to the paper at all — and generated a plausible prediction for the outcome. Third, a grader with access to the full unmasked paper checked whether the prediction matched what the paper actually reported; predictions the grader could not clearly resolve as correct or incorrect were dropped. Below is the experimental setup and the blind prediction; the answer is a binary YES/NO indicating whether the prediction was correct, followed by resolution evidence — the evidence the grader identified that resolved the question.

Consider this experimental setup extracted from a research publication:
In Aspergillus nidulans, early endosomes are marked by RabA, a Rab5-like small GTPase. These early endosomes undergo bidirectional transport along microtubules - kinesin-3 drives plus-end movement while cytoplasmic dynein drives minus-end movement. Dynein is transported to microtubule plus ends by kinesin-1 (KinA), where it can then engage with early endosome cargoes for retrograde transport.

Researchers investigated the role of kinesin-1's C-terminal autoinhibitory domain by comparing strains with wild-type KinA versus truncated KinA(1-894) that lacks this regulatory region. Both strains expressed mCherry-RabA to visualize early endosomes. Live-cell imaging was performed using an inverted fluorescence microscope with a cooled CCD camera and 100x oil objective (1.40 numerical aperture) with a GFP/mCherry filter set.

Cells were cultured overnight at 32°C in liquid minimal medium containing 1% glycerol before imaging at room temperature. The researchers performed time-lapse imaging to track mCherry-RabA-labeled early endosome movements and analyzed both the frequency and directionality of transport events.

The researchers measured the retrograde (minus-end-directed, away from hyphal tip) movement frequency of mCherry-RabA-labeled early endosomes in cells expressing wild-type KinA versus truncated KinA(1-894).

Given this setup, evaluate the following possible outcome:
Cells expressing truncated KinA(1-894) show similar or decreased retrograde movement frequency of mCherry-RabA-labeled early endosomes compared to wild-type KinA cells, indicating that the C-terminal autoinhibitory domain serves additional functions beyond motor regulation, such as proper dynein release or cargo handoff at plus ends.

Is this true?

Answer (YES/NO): YES